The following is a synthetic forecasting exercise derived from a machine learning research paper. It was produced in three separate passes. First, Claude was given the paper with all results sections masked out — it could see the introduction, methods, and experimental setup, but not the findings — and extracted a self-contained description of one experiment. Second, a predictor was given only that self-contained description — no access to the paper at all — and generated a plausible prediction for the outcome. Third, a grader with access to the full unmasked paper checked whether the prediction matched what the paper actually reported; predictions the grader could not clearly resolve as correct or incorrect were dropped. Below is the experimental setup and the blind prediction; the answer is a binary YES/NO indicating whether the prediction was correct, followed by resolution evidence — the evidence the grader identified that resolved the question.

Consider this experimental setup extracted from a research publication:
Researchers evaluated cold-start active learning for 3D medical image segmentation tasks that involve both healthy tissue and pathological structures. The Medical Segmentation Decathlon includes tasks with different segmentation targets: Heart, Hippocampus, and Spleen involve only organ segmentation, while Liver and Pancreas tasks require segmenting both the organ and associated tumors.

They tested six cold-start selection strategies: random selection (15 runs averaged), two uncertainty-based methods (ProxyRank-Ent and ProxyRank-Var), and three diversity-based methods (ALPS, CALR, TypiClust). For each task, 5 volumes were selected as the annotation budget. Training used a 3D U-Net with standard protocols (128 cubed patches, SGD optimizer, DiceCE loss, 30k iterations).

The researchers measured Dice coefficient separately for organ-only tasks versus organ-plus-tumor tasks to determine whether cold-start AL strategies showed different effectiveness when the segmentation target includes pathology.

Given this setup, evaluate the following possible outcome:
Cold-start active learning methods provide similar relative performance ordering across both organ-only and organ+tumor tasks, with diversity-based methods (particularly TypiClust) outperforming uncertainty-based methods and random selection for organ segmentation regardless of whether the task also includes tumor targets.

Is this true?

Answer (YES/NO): NO